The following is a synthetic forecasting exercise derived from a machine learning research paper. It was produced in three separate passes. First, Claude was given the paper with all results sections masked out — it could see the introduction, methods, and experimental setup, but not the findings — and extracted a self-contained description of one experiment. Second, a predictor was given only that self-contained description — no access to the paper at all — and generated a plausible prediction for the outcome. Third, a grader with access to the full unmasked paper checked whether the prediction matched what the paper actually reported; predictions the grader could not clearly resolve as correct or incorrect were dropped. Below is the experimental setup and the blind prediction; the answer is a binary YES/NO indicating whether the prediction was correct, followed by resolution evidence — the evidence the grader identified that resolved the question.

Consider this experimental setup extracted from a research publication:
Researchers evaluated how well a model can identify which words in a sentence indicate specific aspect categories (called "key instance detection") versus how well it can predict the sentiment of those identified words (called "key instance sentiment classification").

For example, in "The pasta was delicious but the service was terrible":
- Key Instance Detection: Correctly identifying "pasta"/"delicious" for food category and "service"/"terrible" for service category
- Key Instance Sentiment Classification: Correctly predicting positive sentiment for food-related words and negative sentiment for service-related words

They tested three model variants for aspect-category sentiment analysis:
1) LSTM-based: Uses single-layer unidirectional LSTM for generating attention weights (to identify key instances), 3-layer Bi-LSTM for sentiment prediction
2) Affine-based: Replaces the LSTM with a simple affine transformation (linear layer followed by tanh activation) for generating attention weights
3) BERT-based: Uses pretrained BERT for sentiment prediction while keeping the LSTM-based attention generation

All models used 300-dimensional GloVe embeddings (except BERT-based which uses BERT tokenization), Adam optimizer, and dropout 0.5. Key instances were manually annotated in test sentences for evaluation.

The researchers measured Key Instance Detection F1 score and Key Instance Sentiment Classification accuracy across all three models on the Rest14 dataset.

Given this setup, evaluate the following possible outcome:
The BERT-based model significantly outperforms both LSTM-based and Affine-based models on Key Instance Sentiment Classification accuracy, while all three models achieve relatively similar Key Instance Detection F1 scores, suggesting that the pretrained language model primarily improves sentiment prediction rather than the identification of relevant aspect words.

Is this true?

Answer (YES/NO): NO